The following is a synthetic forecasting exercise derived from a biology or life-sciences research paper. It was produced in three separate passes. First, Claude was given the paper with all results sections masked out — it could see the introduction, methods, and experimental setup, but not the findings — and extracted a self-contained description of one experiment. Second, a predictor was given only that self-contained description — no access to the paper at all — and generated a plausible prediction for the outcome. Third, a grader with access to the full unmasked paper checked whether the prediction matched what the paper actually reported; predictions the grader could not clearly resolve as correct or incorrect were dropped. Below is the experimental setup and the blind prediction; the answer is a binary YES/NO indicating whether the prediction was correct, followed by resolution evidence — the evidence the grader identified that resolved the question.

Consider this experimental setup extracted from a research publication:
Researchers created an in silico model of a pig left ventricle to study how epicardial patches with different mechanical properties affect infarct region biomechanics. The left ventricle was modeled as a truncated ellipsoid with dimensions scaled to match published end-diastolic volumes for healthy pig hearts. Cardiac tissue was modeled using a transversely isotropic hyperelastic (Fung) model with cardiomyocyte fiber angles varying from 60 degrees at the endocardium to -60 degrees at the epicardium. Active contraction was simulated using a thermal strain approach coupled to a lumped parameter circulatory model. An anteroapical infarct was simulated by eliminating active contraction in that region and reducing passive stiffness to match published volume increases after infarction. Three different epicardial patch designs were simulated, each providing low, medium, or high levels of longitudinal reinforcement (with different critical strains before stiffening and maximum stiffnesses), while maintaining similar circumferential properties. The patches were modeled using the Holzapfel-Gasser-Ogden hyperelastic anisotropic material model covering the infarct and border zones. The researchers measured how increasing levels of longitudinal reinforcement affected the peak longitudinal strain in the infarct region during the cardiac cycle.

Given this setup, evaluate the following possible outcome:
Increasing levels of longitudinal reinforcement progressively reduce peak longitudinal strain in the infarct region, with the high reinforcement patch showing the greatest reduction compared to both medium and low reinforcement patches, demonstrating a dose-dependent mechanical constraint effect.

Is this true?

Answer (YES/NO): YES